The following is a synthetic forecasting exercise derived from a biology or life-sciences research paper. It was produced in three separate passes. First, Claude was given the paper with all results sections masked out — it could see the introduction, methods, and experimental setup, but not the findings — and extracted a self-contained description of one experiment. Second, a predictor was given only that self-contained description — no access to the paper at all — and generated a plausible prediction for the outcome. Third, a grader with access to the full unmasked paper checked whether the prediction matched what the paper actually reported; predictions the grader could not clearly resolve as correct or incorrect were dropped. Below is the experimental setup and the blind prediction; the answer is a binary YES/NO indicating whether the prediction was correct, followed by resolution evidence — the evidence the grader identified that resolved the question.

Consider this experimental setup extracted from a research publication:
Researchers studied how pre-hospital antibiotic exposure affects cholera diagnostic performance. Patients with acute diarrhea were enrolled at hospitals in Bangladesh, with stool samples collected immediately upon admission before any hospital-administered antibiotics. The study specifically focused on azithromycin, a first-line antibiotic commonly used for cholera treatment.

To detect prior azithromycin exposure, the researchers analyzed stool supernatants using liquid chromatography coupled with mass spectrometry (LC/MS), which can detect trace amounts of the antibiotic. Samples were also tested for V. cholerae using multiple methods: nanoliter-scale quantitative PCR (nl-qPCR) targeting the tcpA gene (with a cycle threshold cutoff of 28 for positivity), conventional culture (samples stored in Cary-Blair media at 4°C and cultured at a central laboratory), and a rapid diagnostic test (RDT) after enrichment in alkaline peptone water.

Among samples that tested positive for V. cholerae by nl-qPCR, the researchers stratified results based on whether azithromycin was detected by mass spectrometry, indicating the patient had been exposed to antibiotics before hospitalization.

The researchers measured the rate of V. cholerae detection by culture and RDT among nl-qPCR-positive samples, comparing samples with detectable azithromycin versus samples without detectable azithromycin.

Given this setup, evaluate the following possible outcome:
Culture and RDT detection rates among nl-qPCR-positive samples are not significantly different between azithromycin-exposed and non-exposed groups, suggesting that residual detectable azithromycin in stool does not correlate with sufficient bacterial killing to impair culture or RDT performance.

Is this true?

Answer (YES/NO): NO